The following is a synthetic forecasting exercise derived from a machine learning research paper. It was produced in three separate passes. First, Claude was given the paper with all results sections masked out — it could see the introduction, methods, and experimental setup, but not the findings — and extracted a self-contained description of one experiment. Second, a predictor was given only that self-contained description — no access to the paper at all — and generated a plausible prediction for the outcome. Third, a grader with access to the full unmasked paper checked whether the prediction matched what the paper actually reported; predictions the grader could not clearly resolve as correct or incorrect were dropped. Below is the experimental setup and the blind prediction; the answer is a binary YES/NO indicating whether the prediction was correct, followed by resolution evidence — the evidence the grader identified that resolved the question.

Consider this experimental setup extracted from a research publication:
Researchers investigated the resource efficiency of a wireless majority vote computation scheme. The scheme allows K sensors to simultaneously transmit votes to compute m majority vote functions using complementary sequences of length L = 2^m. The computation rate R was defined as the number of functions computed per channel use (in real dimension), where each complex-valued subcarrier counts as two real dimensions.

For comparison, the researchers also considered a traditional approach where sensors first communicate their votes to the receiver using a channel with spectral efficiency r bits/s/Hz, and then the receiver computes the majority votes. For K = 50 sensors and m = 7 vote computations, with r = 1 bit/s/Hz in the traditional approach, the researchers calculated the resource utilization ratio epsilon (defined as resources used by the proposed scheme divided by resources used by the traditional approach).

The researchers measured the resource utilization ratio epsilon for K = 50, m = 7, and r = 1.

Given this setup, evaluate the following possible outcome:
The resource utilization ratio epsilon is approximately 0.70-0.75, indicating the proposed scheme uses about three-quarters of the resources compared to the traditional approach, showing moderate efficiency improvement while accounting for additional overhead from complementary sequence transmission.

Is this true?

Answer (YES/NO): NO